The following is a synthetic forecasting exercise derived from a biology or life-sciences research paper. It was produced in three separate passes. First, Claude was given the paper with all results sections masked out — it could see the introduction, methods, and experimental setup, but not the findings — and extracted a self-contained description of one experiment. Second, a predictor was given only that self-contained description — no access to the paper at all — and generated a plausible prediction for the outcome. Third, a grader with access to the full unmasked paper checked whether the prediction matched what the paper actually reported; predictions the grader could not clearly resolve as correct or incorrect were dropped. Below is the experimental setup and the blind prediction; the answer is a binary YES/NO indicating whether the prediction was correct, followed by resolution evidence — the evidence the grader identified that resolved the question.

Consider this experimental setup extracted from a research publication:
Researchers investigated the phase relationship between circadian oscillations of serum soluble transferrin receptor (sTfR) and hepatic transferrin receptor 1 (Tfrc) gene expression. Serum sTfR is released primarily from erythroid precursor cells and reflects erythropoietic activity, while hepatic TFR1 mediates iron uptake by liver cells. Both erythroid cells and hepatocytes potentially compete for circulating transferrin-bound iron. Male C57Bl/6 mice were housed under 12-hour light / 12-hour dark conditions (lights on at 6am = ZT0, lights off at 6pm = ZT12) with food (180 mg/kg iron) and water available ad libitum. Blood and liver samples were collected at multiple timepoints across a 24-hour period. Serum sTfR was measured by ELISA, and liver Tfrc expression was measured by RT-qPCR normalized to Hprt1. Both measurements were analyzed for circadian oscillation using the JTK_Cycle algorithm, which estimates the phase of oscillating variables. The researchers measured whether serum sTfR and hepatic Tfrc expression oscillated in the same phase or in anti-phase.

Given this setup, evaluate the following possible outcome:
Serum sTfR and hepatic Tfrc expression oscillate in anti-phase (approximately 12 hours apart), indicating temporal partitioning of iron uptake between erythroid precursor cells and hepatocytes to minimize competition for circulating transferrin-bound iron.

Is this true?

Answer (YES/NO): YES